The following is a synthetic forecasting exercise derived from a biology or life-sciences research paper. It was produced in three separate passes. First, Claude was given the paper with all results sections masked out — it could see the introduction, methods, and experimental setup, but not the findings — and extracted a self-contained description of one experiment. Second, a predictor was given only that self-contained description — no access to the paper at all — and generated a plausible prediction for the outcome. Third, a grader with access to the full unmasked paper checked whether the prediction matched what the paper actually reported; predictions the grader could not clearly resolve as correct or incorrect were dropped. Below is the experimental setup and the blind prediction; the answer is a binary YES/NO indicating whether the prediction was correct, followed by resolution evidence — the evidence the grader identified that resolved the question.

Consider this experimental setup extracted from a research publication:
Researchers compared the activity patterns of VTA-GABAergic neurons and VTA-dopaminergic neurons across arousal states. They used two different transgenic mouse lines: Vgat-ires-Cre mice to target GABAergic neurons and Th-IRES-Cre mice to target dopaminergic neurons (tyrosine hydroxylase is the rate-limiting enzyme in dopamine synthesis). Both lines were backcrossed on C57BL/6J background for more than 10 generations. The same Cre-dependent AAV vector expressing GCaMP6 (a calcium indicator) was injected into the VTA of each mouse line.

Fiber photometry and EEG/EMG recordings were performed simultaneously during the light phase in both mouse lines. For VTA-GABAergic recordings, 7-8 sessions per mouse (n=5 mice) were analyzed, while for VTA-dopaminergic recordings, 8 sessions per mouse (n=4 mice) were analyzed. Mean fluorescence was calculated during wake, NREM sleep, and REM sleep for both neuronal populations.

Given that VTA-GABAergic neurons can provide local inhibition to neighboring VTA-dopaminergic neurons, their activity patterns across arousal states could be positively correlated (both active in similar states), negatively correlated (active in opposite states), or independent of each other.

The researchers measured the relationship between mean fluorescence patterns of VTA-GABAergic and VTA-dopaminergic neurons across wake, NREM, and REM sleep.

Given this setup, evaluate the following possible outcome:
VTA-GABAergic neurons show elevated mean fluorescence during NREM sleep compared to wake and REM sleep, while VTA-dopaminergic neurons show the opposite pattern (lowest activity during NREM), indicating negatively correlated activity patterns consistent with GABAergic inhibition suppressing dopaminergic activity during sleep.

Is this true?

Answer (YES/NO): NO